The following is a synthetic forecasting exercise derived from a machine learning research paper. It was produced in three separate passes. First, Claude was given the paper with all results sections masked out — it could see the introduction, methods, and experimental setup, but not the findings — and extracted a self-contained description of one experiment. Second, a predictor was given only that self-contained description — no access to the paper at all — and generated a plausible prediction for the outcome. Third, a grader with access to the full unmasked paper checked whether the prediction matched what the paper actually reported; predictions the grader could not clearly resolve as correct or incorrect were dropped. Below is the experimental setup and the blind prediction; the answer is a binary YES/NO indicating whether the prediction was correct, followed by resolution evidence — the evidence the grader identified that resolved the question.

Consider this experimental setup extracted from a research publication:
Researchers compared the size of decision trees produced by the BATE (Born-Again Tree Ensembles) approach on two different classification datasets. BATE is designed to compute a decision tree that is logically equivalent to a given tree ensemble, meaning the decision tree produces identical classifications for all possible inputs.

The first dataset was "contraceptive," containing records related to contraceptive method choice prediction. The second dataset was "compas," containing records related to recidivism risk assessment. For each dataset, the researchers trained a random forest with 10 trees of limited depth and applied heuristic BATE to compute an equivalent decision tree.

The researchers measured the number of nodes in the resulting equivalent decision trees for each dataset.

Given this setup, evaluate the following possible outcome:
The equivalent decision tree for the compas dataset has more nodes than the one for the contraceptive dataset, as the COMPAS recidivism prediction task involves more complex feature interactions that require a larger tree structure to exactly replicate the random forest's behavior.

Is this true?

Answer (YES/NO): YES